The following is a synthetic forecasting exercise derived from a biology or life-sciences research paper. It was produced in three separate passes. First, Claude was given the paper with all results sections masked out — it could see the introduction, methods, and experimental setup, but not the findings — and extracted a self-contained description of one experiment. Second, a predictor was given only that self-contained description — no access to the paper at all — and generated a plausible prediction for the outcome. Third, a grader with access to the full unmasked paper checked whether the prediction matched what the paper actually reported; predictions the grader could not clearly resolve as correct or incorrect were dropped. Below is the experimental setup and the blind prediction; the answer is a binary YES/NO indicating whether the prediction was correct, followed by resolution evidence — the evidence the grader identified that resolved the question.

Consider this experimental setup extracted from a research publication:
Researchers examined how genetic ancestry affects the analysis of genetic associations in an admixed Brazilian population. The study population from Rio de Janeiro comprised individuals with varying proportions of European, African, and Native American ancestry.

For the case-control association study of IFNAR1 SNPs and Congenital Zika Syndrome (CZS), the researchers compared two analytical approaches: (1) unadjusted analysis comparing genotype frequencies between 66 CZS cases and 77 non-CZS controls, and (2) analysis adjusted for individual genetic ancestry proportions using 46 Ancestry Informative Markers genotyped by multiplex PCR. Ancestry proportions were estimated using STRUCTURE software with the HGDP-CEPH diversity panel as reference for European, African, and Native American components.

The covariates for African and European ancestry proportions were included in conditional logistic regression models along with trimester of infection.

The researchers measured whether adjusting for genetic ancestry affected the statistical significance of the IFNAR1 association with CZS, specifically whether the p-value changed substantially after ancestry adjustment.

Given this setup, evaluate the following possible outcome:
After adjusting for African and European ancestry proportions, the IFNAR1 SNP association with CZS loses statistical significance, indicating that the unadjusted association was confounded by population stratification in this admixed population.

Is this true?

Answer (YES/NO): NO